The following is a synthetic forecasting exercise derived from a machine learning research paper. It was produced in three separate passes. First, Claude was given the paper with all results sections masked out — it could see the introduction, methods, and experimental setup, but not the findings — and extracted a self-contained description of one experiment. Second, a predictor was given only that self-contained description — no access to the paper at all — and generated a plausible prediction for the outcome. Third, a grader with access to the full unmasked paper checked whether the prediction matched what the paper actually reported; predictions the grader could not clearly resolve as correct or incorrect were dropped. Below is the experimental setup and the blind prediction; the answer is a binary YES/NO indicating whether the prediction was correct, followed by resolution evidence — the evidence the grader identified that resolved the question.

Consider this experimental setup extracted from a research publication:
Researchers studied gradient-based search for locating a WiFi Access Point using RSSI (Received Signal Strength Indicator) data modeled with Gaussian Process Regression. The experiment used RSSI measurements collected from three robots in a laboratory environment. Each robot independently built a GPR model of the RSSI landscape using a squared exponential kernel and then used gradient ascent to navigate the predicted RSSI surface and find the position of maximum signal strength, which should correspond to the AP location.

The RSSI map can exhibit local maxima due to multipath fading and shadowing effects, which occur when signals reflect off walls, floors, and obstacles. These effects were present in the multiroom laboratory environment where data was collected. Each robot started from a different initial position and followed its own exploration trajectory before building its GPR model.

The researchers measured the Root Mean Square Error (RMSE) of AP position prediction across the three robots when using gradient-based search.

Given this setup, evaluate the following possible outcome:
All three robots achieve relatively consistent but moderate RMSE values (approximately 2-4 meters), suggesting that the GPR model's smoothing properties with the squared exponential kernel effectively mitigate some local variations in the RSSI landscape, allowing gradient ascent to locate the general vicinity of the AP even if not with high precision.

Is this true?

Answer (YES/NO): NO